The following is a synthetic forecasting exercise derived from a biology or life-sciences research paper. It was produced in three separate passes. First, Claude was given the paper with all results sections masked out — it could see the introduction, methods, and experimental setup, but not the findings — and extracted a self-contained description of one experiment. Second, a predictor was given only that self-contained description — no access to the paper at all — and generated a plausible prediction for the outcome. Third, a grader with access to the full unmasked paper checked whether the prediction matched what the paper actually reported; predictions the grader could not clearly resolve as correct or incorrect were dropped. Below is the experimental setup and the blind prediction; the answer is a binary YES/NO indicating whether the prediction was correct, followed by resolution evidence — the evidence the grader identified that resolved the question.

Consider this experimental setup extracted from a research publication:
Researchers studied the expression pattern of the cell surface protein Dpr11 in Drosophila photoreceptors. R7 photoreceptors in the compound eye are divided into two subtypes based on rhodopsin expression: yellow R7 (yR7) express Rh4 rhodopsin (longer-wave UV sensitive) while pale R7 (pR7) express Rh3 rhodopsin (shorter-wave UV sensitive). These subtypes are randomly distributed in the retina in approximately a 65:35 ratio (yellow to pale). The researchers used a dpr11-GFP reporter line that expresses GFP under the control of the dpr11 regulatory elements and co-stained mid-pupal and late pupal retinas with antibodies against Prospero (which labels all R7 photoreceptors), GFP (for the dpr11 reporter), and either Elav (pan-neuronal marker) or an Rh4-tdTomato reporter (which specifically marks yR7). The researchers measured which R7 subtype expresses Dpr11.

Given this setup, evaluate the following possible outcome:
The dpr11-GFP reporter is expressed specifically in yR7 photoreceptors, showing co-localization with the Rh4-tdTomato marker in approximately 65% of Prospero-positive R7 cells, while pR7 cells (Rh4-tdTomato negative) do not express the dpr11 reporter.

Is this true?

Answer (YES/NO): YES